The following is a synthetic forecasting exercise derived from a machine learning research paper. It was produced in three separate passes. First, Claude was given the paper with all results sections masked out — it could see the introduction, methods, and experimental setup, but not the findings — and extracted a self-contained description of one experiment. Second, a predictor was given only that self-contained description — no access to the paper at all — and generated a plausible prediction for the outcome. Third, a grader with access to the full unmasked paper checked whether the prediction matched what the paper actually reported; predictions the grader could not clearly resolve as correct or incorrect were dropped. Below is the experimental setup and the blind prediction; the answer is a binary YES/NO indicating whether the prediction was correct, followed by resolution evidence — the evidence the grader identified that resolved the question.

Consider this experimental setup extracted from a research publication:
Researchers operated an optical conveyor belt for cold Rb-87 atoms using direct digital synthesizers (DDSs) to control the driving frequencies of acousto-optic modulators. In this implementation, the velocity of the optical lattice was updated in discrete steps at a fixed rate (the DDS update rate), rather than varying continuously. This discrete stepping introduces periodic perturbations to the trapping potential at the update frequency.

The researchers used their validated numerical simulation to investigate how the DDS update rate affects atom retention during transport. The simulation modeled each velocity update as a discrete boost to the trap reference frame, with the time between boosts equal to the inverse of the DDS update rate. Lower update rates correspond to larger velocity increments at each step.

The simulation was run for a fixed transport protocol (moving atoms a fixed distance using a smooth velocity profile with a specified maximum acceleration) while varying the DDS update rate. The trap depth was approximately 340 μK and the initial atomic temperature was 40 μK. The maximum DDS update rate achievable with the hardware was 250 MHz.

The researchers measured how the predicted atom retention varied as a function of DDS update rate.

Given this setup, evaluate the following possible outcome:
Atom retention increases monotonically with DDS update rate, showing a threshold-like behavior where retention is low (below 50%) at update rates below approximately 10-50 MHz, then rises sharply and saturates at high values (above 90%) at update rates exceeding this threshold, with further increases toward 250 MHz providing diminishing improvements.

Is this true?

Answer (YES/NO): NO